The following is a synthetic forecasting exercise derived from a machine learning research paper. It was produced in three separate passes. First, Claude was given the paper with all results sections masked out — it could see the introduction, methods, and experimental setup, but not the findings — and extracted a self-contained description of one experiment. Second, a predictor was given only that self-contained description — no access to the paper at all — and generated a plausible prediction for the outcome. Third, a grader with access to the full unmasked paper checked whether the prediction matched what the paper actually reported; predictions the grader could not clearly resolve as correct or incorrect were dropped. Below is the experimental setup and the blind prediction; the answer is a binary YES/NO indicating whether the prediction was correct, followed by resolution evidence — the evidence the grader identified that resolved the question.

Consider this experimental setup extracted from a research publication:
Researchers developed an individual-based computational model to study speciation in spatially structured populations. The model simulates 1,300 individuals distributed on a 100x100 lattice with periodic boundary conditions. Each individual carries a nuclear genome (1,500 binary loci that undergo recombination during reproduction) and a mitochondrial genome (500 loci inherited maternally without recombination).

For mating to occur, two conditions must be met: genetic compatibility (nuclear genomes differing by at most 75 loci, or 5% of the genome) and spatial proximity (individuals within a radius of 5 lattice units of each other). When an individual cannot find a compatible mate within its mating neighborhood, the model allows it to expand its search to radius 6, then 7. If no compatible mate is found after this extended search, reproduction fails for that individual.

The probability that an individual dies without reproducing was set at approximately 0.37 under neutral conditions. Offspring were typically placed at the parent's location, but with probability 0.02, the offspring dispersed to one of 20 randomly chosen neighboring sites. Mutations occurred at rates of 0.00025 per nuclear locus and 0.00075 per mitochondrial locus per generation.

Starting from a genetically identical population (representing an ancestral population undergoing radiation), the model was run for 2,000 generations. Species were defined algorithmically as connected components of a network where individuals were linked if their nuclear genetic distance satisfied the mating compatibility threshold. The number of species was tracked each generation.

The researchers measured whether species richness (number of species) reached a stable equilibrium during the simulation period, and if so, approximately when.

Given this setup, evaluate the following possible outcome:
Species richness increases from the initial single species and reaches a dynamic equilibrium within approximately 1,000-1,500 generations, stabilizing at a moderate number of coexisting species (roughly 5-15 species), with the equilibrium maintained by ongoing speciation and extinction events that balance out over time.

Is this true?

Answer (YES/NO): NO